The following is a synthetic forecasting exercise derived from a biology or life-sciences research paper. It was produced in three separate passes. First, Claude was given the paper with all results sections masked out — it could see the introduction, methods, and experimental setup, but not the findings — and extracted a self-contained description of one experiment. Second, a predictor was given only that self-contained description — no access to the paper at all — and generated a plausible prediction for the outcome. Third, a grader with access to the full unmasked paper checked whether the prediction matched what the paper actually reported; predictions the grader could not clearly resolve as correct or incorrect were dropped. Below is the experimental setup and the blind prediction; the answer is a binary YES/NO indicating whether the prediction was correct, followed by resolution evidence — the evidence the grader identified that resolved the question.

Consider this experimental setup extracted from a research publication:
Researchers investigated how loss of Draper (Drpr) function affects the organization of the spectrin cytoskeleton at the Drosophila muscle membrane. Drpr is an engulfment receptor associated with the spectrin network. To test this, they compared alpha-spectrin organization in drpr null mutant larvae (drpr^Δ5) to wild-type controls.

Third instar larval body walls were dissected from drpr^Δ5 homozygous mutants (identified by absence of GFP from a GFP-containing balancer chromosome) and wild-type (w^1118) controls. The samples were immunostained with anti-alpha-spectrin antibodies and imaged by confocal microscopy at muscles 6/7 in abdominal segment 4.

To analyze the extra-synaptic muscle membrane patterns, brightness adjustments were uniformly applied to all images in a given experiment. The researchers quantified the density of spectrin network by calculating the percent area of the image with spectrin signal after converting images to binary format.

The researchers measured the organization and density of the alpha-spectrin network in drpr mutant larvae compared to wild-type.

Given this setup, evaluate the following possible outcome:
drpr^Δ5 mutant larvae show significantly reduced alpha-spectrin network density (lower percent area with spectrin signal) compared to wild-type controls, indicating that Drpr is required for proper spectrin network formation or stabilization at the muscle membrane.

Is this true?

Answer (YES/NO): NO